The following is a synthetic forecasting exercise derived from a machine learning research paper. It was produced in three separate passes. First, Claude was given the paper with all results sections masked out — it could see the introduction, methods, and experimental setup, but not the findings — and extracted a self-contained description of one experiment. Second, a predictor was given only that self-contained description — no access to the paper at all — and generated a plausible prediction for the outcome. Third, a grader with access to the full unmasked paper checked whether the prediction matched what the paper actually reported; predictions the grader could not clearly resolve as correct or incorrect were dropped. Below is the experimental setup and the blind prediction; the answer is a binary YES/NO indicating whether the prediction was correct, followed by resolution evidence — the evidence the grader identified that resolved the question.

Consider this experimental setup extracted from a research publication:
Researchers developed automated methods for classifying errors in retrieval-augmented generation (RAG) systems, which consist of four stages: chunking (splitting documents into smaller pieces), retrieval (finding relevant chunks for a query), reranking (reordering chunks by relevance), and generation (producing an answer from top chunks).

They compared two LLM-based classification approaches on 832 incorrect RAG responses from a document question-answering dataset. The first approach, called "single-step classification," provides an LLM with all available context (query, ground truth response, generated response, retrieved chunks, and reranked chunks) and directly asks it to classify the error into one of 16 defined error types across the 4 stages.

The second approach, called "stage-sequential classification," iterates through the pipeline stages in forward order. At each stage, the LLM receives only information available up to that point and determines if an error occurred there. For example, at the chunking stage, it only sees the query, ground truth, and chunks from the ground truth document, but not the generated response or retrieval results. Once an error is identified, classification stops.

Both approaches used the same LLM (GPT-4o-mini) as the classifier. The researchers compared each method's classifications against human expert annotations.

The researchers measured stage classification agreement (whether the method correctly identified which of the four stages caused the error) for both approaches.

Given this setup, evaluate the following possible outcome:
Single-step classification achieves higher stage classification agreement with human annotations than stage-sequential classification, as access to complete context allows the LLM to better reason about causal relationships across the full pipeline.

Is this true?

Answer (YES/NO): NO